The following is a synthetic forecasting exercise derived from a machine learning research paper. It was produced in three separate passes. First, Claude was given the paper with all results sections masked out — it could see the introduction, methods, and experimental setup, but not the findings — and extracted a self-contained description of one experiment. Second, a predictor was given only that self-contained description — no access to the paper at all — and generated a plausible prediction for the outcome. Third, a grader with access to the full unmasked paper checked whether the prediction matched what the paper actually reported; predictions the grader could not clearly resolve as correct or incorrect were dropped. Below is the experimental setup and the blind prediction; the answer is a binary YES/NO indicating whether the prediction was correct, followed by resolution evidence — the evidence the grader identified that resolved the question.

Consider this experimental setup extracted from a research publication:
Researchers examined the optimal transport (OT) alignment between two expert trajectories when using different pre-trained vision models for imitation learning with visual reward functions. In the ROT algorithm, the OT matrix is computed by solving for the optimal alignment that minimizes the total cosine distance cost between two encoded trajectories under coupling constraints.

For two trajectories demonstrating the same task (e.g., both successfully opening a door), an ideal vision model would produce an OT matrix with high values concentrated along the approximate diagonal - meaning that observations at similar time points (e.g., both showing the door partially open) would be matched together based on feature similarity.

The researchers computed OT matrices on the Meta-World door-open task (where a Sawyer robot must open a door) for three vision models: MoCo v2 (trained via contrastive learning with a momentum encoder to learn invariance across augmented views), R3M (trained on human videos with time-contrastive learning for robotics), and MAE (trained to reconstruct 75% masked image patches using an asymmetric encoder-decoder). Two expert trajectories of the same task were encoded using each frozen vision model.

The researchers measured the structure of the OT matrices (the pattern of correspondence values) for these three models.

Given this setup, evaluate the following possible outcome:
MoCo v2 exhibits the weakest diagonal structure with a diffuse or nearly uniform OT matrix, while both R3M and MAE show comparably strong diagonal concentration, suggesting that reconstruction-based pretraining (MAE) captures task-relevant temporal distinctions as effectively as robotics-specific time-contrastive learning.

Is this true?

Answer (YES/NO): NO